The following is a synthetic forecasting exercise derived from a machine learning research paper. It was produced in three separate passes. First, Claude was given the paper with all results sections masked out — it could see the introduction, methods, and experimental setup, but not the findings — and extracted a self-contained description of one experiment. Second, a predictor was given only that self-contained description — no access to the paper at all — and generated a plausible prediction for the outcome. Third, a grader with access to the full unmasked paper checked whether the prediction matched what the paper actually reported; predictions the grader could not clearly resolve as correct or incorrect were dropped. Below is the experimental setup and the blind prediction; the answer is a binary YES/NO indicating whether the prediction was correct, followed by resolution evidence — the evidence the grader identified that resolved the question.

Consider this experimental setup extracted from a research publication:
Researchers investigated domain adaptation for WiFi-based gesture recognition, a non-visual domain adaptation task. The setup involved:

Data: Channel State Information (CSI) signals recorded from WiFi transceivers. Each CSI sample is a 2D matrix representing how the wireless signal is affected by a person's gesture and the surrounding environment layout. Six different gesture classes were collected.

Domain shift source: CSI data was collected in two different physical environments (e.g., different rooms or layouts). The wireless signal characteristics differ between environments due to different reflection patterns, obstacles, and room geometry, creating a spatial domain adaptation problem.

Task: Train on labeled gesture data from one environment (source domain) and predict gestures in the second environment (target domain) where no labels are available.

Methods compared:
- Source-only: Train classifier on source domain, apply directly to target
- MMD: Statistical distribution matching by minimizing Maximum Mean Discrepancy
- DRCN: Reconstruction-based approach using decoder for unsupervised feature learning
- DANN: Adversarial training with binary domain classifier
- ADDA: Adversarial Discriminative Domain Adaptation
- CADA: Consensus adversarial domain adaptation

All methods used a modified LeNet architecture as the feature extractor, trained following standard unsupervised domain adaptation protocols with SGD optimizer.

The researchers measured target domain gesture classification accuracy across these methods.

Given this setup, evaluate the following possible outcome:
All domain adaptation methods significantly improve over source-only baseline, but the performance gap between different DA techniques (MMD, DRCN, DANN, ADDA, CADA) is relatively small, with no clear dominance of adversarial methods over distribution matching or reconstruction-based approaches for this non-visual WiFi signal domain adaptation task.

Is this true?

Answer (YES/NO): NO